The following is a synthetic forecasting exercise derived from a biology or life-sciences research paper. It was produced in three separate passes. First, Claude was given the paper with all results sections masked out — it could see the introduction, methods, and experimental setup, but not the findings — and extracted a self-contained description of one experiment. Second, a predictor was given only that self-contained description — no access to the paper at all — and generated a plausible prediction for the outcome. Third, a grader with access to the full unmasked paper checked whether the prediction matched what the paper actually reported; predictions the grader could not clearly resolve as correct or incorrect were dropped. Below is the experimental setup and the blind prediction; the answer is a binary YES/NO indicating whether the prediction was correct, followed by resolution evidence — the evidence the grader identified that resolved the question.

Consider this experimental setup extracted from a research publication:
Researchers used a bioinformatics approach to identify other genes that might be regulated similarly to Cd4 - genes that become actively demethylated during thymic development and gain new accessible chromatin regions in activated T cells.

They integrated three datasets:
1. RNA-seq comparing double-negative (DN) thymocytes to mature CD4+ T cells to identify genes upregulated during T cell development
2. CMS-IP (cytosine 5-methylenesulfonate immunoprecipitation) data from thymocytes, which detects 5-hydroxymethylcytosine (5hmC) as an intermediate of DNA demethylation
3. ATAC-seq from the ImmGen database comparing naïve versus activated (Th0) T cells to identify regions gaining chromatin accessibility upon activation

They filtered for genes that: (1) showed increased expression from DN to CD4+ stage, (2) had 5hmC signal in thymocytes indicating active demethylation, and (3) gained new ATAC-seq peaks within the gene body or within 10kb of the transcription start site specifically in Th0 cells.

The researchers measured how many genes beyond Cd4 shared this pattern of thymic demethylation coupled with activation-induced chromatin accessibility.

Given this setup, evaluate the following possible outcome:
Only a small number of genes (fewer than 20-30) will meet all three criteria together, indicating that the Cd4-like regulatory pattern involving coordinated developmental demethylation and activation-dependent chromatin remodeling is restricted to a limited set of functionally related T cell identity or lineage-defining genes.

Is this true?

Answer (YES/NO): NO